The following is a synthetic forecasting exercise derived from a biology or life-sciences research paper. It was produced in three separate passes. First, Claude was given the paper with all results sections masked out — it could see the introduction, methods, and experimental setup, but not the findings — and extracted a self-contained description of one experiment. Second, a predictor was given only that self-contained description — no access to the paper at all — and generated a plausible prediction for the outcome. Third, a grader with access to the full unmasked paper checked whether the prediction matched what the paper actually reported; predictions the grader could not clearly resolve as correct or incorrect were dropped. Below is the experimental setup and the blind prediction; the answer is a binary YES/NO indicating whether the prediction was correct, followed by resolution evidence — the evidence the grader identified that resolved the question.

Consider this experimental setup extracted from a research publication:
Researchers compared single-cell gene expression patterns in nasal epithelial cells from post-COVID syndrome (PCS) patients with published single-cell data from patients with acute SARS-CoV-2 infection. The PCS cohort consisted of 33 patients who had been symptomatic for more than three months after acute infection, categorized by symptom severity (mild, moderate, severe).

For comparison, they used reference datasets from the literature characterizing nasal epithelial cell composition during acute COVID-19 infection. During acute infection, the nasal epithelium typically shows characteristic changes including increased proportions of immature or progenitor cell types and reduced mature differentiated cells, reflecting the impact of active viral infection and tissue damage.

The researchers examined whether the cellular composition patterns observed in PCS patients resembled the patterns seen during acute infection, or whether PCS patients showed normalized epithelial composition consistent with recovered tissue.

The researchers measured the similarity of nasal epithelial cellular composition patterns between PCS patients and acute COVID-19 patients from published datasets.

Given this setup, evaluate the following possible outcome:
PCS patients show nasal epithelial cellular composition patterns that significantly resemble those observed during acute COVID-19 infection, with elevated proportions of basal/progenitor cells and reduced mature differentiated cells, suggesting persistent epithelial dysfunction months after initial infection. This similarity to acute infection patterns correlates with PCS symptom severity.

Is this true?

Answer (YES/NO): YES